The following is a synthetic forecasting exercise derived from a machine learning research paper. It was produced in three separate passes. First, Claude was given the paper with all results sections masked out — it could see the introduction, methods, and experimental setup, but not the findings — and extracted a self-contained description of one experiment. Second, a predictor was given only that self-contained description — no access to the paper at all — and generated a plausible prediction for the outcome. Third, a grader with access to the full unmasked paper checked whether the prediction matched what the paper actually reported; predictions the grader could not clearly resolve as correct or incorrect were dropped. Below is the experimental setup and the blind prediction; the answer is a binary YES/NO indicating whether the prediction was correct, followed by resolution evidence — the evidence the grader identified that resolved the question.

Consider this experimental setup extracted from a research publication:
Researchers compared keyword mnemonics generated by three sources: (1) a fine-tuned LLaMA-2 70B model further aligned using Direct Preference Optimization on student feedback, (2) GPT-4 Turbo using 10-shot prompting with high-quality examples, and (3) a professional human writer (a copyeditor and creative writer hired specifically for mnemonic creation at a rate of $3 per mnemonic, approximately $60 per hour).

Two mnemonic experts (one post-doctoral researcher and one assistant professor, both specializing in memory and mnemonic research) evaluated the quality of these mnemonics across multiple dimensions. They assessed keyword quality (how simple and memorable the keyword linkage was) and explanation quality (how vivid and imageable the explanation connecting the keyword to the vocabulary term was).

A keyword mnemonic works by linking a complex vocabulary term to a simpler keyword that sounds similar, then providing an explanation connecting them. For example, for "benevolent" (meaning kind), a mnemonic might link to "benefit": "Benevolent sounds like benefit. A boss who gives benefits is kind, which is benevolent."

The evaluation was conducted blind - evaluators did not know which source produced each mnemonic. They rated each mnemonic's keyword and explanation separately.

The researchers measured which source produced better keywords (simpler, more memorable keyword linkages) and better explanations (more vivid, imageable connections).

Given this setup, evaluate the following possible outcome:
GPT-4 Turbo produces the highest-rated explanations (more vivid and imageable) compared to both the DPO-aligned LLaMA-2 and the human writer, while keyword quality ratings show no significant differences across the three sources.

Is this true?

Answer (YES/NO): NO